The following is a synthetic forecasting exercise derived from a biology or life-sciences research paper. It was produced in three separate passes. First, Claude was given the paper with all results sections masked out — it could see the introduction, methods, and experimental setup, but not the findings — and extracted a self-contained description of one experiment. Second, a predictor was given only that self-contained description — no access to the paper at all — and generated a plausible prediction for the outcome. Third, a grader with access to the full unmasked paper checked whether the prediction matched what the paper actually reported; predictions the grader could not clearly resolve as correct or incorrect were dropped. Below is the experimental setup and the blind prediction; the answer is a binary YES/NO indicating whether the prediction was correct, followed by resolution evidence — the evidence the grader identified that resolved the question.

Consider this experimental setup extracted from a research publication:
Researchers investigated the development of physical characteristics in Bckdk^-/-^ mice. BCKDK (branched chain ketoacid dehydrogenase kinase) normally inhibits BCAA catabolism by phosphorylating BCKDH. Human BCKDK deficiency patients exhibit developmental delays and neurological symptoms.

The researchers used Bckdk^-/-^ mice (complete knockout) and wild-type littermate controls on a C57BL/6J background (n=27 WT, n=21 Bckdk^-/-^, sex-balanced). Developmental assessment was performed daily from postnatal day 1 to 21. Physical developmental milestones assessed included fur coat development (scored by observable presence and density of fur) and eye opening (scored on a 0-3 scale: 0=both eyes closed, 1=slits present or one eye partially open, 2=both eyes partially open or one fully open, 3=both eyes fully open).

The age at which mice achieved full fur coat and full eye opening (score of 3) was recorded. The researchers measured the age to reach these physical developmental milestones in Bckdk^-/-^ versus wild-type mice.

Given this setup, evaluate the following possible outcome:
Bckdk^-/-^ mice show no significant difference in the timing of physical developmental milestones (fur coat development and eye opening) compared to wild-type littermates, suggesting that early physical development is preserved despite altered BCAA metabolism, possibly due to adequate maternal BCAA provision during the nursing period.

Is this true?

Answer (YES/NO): NO